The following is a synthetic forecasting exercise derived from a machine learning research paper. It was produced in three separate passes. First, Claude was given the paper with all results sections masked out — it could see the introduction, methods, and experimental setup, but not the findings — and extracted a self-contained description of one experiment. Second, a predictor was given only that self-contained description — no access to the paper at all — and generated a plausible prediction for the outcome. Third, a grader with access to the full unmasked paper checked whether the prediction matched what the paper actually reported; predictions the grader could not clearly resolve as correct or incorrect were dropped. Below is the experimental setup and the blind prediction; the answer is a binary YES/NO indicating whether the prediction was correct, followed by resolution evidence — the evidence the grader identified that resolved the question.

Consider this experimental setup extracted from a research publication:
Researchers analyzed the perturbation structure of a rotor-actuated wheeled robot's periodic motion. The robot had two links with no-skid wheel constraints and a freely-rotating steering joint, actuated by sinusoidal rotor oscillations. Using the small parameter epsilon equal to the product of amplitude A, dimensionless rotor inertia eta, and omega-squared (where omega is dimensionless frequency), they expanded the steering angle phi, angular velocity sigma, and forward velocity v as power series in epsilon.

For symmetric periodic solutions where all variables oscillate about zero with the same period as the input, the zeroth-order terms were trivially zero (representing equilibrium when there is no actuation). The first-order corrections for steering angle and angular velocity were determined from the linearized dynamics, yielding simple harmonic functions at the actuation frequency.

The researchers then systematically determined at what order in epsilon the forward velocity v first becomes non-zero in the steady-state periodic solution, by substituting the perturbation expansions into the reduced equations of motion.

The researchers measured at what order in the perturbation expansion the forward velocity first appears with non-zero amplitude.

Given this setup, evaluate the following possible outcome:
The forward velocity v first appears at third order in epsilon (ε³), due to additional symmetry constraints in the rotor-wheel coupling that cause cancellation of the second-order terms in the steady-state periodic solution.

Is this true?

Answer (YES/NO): NO